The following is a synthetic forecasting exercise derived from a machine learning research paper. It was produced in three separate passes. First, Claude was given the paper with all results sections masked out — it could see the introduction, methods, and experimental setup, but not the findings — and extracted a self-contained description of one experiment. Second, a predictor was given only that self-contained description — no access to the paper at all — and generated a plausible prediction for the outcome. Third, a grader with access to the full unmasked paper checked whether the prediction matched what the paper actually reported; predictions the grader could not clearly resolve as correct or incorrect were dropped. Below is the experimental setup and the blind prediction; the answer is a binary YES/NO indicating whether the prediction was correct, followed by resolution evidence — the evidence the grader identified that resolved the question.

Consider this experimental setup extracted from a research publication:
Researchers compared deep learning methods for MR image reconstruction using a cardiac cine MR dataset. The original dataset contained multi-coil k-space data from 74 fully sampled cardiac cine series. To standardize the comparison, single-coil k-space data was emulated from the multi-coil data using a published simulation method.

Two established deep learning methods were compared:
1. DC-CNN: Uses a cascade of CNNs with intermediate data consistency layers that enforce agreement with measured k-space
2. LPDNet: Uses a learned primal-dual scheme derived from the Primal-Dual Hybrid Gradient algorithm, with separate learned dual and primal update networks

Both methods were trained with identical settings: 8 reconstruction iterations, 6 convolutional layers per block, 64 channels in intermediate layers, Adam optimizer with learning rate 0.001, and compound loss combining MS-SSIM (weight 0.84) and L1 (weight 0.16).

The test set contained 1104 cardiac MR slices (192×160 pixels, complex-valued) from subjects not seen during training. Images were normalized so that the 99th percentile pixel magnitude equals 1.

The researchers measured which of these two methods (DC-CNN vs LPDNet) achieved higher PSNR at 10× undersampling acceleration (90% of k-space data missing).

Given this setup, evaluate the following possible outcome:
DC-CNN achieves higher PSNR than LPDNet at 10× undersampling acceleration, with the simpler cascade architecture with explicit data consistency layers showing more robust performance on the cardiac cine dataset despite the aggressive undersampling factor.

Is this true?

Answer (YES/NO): NO